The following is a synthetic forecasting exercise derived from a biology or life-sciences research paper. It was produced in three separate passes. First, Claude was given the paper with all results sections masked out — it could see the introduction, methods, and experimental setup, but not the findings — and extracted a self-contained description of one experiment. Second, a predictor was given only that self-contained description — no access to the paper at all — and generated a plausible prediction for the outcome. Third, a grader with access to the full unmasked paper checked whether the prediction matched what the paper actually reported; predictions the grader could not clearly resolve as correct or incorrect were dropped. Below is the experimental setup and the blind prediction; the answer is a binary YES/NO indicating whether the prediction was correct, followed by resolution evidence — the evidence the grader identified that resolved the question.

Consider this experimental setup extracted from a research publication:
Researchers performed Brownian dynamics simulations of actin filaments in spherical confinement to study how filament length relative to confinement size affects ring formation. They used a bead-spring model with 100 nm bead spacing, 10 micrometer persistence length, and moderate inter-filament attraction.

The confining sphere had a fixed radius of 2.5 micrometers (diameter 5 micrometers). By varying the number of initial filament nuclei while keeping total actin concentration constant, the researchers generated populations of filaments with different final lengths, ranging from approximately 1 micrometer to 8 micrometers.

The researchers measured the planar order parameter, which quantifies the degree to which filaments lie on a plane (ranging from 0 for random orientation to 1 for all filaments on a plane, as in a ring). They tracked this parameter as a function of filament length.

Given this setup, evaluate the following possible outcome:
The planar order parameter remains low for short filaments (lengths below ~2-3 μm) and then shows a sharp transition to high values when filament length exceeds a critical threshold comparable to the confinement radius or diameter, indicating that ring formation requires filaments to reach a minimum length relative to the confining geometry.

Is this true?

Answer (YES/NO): YES